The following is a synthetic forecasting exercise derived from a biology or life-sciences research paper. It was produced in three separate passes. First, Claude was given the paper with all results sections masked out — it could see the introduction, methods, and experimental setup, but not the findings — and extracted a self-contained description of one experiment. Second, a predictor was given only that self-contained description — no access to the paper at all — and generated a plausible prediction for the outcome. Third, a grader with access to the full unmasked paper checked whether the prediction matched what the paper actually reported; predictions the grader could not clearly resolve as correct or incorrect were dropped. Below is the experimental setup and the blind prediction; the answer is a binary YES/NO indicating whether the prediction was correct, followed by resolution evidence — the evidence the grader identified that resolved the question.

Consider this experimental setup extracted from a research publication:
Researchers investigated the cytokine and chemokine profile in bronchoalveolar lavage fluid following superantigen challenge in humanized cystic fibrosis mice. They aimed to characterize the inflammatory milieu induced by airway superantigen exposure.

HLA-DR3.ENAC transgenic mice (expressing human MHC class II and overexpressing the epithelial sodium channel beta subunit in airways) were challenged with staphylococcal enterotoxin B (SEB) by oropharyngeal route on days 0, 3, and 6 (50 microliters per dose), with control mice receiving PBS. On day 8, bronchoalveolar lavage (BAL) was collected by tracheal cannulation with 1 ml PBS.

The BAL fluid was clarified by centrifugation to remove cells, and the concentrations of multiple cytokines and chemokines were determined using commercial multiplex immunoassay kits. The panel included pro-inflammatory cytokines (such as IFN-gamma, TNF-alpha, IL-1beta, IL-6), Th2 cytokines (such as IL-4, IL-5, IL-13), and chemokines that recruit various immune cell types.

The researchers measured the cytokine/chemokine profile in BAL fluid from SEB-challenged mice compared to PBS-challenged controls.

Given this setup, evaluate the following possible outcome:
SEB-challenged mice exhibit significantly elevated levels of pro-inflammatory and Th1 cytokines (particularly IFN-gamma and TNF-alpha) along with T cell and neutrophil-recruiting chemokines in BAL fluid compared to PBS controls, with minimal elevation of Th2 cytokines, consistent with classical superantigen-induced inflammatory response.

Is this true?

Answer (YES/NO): NO